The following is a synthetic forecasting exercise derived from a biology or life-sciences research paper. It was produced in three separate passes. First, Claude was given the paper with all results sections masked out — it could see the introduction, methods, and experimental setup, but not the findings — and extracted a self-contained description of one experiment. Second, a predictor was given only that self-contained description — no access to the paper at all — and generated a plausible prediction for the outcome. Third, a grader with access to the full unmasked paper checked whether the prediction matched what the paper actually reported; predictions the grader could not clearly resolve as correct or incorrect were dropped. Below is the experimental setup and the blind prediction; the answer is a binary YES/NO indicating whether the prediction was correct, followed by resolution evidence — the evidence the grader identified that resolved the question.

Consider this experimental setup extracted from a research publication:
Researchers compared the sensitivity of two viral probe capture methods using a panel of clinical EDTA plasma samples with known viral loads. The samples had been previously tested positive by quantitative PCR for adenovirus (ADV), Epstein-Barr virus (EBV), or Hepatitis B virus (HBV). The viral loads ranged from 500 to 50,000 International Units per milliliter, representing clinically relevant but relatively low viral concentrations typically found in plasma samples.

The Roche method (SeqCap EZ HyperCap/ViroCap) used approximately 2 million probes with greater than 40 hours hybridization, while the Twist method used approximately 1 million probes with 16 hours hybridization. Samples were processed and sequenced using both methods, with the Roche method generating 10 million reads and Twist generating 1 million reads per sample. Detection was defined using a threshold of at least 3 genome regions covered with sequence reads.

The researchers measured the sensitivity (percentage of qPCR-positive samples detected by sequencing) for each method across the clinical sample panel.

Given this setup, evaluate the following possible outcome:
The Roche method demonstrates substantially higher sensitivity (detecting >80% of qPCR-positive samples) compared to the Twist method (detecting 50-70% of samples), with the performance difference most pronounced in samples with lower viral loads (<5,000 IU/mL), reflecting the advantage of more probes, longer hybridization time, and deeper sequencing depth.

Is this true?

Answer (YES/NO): NO